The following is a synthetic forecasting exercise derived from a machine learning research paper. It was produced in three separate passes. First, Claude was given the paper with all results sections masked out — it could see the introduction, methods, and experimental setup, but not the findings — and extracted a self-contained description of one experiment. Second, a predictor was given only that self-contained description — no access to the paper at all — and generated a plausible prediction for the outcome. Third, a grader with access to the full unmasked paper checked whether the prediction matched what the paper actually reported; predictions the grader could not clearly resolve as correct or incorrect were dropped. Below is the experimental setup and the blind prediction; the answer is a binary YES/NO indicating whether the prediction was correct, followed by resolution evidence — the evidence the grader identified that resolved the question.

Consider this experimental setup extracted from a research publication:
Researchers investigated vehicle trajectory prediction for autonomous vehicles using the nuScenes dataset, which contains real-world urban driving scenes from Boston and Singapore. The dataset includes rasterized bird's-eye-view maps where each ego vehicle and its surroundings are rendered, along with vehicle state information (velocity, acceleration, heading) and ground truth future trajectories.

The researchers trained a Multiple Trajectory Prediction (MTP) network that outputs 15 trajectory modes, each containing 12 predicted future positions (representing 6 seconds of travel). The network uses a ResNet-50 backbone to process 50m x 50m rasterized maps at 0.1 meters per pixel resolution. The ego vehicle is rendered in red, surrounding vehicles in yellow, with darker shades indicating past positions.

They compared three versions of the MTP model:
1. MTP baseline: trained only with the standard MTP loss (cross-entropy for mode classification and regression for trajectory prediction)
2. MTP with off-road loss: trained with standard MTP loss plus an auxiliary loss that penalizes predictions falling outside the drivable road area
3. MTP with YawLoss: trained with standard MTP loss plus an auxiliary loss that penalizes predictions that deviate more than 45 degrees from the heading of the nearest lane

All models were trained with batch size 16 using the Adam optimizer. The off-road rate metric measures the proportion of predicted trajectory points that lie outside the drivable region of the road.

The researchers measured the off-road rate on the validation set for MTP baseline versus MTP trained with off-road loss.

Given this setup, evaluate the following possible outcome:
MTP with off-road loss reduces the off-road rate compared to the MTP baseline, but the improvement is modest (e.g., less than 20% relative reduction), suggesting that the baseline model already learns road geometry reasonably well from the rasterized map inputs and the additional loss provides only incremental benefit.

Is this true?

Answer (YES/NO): NO